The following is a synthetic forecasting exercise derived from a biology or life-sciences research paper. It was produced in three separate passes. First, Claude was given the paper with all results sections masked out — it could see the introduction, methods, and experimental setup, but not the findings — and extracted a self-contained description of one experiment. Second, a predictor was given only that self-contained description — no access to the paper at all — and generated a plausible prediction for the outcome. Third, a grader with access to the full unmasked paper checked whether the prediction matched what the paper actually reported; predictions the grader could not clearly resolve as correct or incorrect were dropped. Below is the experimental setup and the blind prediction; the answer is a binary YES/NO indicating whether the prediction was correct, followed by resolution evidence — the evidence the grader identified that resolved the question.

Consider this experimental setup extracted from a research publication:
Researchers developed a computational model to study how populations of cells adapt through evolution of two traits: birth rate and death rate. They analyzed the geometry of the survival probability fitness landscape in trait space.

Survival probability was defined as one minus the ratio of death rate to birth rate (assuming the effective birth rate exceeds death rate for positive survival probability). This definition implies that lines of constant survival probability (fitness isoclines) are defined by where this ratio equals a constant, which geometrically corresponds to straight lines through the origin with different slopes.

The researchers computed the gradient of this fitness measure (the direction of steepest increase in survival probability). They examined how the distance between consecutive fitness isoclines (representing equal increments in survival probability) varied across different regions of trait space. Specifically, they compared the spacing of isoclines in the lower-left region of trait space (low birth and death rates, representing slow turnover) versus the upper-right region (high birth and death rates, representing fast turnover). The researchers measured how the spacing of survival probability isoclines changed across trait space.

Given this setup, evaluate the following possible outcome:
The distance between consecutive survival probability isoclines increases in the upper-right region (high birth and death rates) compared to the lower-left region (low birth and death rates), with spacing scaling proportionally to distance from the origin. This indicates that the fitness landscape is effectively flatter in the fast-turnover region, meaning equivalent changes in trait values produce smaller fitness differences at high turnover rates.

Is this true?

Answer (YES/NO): YES